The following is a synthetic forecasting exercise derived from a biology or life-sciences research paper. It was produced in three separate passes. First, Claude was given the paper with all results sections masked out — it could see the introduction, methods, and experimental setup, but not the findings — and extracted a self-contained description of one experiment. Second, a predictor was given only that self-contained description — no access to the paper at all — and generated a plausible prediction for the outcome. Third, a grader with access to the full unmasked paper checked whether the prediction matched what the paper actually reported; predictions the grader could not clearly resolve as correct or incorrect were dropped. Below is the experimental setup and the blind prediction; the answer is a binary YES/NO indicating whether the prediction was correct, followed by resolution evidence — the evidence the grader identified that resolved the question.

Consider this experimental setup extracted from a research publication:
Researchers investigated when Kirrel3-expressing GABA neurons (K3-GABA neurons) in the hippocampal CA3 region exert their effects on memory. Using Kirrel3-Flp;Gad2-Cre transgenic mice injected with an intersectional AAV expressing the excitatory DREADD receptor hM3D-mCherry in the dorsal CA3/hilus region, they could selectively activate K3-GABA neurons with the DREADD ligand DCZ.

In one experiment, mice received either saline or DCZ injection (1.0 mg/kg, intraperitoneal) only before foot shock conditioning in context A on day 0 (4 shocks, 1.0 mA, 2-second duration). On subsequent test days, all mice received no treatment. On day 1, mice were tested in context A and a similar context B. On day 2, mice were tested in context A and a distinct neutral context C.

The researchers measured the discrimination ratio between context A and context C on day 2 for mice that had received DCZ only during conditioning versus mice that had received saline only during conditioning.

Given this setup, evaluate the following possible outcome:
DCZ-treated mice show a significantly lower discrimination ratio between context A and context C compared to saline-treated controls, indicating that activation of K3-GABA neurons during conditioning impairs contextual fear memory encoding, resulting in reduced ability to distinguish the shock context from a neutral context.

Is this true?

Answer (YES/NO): NO